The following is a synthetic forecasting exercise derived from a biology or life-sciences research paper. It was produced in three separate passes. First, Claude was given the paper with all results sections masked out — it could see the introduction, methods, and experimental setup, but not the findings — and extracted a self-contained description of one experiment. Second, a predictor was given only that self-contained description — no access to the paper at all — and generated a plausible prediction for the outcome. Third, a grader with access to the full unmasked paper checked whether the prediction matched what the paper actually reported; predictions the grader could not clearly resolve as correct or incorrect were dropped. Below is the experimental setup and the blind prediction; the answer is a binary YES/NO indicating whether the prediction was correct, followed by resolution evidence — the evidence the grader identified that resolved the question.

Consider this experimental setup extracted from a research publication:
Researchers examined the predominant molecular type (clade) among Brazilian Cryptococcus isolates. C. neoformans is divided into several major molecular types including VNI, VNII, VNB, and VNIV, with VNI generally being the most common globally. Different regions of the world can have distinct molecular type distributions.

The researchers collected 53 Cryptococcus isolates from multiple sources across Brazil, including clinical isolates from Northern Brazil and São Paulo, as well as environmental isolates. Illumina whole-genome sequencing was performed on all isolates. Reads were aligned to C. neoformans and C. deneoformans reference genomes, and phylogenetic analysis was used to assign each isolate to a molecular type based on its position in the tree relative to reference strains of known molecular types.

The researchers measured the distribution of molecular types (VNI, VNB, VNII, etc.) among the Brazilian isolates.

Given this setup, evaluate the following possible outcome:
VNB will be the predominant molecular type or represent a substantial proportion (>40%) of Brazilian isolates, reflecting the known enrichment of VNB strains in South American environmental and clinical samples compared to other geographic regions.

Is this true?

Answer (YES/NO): NO